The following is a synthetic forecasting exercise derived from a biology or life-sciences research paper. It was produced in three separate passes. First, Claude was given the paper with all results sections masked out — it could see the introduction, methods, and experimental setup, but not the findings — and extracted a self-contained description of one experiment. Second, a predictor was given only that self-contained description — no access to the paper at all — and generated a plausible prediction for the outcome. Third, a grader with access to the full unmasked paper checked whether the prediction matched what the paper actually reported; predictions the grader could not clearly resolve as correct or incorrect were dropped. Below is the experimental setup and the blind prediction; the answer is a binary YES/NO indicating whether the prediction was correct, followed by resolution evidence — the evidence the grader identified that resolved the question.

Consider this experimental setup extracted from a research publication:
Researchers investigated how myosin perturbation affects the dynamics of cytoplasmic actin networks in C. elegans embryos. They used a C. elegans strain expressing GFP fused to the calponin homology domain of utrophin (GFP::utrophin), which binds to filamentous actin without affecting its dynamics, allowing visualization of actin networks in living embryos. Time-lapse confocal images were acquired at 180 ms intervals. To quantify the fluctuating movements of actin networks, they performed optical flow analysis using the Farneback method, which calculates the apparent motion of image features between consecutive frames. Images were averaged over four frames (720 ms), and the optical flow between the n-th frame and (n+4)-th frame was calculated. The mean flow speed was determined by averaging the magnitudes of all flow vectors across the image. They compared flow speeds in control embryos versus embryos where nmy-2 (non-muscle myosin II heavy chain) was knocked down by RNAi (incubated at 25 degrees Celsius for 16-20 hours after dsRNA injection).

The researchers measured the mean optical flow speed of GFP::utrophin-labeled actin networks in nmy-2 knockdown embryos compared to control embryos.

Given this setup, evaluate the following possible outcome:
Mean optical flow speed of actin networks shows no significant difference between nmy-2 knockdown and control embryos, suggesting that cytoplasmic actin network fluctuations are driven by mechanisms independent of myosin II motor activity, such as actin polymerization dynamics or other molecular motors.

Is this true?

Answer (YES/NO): NO